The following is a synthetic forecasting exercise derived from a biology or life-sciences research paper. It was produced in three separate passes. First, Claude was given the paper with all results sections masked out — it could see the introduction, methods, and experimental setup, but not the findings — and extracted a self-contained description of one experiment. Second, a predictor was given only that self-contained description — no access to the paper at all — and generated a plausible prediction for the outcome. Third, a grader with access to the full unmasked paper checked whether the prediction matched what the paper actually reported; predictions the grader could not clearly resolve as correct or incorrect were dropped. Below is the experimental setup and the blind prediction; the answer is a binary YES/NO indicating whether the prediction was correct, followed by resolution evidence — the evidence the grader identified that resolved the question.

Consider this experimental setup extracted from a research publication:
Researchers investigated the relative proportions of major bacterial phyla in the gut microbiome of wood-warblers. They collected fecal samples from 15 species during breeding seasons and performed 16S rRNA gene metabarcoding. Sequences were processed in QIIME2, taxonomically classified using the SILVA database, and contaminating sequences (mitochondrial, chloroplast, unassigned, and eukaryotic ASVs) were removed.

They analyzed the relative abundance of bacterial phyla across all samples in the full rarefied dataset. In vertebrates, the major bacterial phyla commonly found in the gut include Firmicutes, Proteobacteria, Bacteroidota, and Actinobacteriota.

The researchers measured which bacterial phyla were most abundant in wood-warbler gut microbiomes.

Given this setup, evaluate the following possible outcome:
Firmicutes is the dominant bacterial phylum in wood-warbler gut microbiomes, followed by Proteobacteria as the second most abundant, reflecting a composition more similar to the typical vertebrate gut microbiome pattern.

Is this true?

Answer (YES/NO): NO